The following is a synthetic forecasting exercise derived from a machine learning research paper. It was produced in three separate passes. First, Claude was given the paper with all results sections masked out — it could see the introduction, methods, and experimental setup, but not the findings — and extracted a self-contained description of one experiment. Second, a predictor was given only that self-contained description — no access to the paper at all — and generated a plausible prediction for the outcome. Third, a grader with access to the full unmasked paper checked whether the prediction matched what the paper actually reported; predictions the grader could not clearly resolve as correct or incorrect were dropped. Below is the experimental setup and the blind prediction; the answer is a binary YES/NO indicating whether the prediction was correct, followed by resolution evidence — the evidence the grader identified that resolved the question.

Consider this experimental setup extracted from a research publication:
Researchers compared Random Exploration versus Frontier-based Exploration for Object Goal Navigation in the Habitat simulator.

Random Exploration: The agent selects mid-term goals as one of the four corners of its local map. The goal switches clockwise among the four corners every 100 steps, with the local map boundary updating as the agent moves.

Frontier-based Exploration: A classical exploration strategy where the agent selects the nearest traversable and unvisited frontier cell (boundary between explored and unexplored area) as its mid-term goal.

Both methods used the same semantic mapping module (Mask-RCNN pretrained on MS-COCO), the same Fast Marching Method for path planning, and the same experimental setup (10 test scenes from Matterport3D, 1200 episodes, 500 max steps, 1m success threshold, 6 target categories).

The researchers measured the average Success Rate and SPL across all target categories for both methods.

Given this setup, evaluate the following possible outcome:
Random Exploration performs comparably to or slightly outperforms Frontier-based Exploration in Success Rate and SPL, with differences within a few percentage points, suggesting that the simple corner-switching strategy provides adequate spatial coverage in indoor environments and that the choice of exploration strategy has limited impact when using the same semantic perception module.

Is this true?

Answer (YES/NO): YES